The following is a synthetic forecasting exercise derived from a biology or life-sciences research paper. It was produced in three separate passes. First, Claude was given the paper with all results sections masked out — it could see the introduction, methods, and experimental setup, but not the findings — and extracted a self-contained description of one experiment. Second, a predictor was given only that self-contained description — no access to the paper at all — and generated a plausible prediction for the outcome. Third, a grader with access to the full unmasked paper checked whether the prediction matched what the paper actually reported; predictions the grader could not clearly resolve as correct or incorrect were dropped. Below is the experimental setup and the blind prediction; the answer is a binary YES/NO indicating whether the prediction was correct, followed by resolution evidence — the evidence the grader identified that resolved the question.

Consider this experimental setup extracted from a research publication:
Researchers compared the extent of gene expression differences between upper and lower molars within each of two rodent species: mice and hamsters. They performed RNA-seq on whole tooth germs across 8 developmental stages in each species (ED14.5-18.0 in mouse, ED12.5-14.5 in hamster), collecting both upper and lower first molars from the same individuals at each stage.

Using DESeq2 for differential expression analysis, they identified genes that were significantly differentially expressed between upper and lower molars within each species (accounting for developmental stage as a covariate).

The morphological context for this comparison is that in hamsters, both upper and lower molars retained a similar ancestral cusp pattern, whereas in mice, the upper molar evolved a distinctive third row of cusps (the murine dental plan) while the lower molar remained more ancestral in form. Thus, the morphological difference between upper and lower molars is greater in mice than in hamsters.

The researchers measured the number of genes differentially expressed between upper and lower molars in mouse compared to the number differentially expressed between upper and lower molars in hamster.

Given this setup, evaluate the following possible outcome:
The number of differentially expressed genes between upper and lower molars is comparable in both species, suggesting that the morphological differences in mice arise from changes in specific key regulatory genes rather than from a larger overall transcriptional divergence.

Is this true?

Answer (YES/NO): NO